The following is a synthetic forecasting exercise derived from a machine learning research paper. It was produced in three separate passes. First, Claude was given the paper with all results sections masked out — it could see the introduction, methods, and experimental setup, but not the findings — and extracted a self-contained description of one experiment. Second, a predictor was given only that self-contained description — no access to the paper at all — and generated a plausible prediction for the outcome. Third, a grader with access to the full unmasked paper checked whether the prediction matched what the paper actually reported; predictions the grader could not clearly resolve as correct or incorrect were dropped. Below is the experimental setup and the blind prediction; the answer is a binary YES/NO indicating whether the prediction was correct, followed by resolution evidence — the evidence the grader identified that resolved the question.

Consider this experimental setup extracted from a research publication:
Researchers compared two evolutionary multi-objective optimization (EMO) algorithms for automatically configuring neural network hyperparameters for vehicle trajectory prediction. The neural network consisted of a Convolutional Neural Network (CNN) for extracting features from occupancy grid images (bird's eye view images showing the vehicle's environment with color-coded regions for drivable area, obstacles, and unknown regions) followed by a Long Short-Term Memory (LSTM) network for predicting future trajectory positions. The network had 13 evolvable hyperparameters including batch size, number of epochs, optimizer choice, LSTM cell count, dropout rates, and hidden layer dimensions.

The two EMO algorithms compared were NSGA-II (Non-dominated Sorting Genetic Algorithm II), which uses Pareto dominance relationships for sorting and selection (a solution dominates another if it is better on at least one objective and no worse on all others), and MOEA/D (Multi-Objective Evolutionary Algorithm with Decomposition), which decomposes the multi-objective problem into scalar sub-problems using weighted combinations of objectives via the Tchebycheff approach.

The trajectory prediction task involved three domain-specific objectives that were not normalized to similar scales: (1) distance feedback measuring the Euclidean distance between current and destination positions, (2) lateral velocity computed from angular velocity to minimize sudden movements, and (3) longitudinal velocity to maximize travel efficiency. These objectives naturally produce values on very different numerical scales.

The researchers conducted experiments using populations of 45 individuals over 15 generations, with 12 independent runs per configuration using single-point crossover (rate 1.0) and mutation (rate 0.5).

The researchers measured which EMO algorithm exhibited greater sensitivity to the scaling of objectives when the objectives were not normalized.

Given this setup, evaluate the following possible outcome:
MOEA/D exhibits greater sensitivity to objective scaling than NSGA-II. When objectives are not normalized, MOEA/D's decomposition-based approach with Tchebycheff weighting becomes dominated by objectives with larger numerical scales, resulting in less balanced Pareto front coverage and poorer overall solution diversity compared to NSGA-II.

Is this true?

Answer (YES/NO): YES